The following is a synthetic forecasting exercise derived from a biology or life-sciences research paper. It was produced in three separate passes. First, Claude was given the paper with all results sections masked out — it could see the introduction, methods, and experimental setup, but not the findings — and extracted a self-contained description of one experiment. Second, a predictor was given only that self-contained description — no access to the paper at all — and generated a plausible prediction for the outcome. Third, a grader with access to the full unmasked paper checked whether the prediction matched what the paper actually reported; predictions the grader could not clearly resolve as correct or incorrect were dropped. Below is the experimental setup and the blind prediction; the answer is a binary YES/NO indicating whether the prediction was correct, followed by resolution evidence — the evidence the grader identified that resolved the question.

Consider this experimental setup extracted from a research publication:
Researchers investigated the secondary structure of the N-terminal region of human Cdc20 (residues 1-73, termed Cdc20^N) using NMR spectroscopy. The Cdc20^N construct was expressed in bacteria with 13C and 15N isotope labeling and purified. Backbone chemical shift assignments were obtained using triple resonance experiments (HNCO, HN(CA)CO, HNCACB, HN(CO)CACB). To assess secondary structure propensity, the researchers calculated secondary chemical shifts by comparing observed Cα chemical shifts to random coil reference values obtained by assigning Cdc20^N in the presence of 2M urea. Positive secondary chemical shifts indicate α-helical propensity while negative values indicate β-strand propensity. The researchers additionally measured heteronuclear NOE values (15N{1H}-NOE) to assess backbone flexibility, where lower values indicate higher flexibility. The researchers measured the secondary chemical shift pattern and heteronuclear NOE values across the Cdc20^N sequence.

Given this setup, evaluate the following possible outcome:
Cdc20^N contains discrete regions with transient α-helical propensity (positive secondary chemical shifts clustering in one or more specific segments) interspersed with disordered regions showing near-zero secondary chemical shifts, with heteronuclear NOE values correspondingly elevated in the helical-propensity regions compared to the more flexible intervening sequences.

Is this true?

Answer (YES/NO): YES